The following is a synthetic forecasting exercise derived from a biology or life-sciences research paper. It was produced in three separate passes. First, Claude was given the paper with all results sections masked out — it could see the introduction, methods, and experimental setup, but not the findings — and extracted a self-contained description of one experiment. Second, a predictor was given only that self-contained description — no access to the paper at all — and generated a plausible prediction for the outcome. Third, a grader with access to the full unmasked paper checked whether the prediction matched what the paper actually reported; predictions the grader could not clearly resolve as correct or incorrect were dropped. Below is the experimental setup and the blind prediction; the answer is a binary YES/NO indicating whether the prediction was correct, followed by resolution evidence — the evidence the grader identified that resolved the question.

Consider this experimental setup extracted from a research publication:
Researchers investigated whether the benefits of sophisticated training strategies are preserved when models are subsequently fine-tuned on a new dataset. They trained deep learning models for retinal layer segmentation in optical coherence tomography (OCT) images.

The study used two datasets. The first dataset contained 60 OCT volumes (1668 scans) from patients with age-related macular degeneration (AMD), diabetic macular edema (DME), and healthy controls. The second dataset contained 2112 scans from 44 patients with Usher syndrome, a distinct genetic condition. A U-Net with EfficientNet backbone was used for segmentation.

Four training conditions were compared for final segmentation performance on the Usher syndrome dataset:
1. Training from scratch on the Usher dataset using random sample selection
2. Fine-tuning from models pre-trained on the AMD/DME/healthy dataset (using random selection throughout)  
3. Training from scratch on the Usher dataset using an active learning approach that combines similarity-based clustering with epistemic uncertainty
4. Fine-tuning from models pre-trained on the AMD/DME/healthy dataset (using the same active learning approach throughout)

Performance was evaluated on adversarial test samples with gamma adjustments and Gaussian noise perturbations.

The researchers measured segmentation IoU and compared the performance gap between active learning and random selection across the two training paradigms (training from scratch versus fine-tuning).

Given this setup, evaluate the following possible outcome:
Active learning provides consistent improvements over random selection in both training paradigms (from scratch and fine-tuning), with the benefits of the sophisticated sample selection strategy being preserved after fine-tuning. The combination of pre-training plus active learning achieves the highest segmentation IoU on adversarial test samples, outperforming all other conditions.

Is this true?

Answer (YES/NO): YES